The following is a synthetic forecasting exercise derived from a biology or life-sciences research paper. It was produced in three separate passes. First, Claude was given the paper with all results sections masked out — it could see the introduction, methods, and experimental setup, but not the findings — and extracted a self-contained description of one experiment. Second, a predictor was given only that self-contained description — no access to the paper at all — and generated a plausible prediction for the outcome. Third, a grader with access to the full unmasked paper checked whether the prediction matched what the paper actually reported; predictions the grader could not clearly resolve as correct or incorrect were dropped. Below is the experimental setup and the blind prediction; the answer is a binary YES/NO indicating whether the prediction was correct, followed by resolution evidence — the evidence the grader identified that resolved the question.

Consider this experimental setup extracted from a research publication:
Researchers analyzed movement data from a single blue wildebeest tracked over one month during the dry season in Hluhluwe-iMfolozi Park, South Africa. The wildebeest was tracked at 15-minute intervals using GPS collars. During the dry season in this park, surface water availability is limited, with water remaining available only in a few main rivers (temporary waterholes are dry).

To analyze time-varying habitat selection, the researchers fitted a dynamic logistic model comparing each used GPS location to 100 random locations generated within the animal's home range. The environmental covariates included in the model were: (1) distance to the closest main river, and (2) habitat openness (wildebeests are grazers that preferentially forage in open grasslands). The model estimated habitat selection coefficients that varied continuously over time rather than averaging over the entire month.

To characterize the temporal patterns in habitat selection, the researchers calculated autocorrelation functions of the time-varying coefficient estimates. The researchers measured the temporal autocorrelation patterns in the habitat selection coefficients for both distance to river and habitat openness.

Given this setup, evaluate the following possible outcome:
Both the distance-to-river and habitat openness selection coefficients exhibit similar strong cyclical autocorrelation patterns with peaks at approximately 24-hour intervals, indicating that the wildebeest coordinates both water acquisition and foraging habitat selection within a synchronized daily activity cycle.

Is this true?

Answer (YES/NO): NO